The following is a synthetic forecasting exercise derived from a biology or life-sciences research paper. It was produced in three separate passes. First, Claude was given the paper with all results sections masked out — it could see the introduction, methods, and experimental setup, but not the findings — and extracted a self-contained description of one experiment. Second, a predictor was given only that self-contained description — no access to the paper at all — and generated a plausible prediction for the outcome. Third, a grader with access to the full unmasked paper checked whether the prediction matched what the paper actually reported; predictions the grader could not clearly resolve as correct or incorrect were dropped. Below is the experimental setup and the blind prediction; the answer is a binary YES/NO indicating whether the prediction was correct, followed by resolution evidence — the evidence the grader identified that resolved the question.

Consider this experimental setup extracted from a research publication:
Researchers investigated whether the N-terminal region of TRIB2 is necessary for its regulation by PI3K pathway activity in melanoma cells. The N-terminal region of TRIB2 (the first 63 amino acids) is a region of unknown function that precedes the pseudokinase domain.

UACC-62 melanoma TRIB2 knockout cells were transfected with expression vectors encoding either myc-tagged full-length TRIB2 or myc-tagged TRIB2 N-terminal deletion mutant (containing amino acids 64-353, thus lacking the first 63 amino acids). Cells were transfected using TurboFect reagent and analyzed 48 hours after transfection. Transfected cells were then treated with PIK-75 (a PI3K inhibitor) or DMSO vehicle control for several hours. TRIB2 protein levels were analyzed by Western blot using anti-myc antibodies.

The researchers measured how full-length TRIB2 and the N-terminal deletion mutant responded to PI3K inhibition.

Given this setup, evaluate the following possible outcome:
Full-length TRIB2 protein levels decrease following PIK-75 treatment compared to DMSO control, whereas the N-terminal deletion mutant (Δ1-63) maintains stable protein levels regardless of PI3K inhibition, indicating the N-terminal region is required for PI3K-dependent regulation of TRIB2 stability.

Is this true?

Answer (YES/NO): NO